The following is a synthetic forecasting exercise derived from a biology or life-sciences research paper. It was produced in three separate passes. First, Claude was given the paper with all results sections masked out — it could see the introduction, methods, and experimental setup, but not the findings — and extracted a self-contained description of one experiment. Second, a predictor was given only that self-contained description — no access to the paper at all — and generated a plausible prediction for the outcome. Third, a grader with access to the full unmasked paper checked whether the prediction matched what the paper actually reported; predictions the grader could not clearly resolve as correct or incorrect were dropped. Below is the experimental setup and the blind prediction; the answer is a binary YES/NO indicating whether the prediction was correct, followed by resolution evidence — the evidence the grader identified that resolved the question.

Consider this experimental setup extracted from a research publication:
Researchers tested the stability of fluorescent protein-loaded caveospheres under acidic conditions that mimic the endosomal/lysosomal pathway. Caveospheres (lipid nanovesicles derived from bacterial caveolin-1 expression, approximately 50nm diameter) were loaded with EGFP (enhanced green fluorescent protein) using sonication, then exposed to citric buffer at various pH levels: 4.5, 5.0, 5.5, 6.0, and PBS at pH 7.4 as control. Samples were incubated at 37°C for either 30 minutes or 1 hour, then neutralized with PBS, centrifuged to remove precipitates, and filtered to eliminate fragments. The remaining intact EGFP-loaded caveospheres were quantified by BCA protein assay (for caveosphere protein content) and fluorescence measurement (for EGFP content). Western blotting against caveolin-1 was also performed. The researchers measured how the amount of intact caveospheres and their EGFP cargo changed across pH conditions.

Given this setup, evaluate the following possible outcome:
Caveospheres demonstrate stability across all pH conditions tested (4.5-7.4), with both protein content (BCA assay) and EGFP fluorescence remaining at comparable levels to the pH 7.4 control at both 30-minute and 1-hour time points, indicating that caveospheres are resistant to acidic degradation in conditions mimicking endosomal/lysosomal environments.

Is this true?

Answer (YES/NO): NO